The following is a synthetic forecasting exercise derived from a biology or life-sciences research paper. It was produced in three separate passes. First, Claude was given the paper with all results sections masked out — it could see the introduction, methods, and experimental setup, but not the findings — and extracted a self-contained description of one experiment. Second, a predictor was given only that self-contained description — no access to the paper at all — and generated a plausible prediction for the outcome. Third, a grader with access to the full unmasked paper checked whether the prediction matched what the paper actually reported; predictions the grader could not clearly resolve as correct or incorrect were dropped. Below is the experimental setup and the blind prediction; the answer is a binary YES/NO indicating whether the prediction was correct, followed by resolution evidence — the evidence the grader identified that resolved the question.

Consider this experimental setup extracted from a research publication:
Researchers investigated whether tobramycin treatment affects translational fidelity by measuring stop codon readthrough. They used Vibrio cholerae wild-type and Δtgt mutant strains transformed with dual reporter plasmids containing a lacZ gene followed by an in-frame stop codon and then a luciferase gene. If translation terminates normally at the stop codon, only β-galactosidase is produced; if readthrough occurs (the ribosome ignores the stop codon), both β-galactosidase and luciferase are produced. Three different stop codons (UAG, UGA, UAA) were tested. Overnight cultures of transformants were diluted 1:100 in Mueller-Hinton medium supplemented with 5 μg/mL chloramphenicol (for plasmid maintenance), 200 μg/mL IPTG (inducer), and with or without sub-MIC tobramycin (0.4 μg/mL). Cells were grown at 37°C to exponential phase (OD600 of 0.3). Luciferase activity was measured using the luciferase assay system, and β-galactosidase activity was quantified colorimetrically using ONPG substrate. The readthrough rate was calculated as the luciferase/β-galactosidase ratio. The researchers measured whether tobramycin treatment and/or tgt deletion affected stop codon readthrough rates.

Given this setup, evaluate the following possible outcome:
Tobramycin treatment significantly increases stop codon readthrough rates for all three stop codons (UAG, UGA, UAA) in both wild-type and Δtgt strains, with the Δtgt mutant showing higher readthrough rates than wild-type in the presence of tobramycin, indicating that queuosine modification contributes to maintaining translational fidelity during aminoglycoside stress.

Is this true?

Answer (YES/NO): NO